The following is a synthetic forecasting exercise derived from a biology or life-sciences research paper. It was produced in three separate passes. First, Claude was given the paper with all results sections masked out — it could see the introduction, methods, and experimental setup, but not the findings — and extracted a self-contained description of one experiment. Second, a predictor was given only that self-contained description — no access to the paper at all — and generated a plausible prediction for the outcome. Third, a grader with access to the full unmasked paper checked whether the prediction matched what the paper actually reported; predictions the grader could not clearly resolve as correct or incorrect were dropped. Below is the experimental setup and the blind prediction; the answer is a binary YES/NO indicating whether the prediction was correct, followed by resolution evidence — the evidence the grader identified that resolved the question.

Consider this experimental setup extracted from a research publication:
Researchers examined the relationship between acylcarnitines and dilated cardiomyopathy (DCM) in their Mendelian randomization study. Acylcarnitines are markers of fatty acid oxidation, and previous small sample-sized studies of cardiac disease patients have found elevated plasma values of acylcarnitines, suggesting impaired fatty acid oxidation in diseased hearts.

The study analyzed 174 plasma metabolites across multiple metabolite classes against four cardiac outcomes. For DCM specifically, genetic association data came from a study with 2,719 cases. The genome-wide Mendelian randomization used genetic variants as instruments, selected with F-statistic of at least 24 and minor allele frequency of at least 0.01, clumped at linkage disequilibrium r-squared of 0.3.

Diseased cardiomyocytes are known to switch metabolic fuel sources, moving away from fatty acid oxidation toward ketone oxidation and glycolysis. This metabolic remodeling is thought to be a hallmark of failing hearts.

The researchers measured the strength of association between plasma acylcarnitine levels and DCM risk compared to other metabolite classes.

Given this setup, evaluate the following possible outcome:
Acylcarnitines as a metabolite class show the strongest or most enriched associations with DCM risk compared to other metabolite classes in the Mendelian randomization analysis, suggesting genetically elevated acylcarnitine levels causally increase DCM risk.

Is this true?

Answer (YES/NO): YES